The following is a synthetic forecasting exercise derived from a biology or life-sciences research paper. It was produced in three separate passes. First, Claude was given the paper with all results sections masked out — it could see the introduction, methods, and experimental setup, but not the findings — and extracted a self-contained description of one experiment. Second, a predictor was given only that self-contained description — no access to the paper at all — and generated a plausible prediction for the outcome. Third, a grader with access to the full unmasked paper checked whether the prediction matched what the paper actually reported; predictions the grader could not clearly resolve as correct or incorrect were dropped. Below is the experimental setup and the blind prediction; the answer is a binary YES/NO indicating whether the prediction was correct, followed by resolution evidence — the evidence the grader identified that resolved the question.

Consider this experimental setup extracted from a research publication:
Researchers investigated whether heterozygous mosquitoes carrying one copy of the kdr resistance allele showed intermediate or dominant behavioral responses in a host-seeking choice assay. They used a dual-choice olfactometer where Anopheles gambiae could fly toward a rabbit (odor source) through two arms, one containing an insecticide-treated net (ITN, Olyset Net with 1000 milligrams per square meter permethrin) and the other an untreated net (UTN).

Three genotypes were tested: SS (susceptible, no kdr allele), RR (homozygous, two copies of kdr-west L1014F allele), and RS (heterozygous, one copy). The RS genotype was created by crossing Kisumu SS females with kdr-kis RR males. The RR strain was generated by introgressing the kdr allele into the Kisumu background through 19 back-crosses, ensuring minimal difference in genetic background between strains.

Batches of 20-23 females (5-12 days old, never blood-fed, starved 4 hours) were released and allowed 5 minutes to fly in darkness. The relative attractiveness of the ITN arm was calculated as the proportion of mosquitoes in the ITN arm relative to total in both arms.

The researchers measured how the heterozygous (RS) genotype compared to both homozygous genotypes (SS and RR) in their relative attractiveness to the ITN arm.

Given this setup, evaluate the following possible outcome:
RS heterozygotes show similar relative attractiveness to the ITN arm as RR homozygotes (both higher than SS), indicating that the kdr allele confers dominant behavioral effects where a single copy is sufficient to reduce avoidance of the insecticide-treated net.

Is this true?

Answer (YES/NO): NO